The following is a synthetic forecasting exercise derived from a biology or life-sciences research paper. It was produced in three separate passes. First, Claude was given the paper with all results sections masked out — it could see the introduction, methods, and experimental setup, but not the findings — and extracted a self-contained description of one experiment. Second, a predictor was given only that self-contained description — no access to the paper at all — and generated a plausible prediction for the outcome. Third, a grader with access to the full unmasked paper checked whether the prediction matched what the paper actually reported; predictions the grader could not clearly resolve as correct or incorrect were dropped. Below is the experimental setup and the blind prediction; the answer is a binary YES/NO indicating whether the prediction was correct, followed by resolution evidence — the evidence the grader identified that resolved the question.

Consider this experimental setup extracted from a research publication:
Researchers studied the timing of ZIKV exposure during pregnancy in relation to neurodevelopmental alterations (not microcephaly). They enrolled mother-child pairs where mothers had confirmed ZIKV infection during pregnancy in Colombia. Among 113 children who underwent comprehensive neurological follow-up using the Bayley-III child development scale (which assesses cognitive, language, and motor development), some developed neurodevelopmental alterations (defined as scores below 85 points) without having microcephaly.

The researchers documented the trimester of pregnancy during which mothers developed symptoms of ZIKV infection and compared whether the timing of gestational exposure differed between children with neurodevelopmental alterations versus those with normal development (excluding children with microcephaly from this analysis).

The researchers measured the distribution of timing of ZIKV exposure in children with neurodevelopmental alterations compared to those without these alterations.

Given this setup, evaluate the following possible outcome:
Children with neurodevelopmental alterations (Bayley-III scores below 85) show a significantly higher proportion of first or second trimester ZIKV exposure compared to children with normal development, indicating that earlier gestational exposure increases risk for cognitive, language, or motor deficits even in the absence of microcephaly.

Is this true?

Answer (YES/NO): NO